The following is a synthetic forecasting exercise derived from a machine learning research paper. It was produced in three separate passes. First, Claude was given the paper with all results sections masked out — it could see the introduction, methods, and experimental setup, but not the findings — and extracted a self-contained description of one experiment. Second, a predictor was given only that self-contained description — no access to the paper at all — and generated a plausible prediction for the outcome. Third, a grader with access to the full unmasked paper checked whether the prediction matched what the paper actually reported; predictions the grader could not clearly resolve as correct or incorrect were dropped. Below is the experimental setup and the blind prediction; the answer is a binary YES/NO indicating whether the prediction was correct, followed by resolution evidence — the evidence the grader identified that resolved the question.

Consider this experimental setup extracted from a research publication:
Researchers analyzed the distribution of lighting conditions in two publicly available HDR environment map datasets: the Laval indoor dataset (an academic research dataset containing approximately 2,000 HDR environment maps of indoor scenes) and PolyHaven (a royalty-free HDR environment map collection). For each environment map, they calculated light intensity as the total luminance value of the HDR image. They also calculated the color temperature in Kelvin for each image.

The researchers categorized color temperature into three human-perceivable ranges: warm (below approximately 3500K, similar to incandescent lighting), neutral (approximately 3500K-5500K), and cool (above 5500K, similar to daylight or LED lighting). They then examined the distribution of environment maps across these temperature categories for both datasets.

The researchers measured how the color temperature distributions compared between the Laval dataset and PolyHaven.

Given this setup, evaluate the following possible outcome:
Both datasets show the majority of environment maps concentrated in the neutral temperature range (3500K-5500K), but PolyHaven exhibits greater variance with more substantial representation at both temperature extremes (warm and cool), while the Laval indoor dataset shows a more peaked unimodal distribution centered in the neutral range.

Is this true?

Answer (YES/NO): NO